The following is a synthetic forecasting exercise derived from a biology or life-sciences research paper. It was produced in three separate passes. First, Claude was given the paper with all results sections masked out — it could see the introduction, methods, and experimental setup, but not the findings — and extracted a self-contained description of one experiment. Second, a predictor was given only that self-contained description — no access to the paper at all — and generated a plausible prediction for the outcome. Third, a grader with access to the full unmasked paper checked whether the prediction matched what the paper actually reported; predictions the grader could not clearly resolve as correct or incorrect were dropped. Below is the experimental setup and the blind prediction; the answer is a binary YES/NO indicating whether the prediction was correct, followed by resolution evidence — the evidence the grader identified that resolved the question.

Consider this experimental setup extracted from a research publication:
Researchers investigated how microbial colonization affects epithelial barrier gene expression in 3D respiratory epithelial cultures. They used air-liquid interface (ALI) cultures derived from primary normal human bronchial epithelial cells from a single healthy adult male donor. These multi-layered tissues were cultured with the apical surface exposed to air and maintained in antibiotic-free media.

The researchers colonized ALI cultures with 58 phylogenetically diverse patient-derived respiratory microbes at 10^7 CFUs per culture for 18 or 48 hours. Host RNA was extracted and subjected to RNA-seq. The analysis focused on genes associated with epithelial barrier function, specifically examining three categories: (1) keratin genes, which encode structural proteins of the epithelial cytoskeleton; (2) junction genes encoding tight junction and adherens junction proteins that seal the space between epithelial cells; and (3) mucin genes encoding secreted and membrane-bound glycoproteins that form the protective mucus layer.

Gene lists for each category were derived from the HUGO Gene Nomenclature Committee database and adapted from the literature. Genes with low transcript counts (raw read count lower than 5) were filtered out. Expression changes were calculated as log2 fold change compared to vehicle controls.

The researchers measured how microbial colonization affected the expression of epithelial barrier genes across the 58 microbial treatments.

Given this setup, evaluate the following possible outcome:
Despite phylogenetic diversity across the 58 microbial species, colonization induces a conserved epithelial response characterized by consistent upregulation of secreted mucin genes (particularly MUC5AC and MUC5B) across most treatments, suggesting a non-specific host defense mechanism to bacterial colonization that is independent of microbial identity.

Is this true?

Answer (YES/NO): NO